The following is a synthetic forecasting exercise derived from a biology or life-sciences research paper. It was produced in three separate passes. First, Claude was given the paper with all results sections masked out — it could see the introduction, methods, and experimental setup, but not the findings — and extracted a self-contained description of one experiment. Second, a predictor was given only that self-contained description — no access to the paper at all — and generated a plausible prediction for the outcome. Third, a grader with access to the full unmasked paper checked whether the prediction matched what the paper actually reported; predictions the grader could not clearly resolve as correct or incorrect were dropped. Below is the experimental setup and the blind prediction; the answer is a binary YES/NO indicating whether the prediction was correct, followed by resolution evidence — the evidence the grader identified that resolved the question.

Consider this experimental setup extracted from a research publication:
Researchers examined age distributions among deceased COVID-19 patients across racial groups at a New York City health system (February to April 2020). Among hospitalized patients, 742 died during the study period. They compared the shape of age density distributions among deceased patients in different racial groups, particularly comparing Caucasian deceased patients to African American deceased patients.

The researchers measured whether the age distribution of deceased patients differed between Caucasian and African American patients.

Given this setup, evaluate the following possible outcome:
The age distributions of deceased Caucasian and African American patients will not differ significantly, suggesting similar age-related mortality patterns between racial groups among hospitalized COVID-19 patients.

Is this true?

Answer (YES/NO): NO